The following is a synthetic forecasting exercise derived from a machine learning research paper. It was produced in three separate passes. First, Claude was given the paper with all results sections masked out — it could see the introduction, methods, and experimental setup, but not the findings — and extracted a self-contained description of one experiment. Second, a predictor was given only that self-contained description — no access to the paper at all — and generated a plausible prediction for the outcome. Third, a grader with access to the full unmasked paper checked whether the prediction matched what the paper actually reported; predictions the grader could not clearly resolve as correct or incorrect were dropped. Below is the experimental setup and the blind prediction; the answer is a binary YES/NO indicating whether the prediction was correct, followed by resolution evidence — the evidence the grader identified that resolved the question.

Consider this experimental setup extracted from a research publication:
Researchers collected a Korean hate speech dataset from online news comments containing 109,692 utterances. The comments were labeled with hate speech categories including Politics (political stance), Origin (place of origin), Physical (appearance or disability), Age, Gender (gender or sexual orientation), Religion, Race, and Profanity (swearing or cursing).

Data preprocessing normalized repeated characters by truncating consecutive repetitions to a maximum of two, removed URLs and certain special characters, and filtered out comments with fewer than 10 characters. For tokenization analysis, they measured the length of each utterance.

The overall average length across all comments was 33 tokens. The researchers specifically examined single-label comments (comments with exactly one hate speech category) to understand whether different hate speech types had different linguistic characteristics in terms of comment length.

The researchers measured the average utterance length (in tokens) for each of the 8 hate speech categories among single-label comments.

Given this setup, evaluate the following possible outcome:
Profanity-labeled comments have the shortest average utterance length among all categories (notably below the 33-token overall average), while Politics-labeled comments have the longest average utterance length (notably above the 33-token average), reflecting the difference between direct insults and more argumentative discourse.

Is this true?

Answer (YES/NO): NO